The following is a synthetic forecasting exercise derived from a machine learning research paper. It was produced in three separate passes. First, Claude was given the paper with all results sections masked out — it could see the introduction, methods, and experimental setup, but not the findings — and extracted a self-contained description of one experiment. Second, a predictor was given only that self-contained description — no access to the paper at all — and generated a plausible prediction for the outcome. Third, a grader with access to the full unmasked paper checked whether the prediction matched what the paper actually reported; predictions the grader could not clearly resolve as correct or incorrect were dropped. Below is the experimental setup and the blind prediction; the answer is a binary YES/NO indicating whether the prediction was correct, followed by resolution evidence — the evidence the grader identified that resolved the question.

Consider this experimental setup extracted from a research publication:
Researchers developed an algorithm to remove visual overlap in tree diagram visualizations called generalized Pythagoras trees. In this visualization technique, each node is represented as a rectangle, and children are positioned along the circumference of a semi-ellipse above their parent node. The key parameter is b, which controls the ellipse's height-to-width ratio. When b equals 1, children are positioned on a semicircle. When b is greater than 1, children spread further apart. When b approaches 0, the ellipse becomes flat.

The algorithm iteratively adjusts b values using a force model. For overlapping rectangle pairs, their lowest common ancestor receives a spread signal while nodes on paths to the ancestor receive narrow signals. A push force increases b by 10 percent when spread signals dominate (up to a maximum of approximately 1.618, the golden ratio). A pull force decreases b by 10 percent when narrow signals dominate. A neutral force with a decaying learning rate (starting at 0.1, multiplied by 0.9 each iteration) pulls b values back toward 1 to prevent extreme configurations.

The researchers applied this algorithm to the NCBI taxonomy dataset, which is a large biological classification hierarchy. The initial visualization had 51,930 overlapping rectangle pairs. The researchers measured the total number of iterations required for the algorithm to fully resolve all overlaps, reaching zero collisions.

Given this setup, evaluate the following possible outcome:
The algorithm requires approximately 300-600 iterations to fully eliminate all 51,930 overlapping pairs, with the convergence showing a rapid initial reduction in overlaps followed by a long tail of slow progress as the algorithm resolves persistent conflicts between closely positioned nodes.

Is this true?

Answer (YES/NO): NO